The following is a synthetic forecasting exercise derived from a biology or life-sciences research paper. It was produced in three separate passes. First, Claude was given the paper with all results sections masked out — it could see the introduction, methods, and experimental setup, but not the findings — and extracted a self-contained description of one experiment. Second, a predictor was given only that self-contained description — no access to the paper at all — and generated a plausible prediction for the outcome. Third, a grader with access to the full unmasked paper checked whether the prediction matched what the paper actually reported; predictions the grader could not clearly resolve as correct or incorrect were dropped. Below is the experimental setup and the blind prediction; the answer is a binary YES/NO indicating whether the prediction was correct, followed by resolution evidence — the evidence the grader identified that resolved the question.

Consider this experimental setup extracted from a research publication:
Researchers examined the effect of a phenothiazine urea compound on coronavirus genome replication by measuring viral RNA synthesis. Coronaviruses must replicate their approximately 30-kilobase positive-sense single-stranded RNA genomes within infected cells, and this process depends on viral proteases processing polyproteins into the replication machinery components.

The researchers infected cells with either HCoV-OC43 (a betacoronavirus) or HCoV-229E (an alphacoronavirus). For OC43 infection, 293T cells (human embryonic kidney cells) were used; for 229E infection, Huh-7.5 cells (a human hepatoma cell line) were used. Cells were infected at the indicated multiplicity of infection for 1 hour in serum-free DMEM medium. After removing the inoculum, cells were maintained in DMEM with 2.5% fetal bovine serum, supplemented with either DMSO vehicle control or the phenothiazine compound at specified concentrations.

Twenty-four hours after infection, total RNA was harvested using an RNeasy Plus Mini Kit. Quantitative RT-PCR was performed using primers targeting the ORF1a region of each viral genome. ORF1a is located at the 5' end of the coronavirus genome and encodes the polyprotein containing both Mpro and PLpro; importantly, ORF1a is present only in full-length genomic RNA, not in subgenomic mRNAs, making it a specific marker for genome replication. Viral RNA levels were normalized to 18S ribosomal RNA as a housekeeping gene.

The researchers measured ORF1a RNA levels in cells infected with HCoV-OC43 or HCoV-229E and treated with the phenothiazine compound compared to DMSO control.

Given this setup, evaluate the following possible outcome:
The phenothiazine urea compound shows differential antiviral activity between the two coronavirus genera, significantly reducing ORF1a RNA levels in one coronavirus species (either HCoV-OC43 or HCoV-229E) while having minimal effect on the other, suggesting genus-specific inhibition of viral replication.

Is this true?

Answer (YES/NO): NO